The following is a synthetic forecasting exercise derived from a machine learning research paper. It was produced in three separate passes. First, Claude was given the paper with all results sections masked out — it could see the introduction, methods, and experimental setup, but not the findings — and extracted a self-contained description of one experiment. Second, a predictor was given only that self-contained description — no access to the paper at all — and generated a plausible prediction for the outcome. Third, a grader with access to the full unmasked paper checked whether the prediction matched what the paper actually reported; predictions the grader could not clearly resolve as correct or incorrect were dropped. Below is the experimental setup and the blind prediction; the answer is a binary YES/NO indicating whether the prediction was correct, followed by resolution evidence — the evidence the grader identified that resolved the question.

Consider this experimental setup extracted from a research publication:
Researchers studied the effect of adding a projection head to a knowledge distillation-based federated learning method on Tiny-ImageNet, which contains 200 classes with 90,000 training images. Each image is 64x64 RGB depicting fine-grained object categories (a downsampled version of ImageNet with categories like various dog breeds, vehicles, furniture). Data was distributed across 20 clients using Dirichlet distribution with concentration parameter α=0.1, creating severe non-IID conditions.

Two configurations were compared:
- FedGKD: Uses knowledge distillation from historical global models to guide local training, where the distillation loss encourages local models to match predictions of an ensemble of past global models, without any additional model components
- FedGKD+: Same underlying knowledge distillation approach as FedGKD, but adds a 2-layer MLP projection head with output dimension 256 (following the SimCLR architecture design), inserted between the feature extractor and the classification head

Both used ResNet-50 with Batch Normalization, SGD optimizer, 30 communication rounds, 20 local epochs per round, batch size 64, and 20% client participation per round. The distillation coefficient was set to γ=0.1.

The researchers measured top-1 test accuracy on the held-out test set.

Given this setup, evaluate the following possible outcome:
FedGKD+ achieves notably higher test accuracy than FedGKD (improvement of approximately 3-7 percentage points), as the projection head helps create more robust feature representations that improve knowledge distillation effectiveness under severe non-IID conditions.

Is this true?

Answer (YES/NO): NO